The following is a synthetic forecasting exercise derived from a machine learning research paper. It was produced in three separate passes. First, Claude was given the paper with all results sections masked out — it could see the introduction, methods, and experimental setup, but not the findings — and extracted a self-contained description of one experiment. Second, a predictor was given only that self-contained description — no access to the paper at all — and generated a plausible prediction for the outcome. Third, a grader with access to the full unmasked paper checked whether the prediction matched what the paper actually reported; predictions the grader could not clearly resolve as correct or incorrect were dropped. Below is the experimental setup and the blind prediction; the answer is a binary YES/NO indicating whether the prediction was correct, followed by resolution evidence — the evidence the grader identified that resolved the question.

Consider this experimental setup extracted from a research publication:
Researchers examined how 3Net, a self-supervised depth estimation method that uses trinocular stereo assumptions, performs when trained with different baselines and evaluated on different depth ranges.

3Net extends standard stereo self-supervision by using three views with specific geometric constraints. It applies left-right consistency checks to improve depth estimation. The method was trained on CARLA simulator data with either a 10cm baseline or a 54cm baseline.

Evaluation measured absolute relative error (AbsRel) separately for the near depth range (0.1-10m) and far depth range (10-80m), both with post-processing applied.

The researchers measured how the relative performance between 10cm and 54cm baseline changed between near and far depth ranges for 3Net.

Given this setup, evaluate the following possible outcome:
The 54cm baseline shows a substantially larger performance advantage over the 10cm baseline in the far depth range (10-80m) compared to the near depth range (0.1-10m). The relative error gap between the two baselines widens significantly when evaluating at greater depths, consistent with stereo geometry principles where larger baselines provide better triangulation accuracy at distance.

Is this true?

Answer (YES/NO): NO